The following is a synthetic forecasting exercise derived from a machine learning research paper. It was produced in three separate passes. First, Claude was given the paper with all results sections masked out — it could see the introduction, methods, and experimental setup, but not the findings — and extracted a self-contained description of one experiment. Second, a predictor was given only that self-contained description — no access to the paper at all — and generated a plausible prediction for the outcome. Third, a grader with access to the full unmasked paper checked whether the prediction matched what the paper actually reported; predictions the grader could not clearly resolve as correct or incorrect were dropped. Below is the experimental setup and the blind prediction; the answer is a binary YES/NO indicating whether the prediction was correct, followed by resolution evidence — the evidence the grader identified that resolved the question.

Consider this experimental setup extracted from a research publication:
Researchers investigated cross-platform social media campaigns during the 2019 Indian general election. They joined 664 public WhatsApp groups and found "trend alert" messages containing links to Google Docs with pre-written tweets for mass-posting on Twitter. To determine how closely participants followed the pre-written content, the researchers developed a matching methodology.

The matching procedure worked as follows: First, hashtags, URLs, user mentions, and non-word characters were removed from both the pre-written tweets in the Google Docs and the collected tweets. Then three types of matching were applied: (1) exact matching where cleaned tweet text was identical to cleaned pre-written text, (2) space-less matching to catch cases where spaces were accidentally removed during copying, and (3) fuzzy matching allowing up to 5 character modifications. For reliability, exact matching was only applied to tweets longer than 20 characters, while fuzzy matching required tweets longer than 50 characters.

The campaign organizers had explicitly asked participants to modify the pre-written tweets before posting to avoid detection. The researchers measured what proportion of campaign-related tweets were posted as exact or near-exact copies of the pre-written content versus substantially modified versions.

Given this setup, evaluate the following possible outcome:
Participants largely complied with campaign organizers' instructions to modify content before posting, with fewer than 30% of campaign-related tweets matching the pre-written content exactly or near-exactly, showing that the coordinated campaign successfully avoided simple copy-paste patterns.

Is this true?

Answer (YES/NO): NO